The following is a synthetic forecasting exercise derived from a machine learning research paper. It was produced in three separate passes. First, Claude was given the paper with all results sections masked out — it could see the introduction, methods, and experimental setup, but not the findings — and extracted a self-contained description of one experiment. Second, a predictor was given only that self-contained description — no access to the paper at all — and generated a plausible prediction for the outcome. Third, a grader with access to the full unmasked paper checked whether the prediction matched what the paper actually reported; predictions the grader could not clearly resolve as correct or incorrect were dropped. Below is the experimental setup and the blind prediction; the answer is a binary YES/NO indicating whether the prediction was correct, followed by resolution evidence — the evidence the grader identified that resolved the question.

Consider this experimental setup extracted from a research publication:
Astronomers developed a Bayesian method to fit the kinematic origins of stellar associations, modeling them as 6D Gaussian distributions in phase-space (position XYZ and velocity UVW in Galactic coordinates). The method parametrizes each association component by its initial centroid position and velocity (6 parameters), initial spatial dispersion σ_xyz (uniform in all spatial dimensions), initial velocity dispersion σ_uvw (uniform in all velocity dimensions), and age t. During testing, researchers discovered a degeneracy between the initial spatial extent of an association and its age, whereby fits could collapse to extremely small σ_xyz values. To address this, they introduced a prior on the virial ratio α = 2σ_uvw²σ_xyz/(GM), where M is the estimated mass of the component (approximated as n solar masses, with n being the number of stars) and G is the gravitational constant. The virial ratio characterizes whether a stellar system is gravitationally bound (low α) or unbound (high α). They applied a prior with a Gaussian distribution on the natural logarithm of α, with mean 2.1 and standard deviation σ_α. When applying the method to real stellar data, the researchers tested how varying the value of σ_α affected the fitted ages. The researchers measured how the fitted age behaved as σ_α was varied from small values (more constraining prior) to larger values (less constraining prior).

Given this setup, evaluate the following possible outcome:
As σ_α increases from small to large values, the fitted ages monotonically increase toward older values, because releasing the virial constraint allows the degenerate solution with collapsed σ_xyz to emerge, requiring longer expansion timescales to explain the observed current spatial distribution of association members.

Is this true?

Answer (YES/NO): NO